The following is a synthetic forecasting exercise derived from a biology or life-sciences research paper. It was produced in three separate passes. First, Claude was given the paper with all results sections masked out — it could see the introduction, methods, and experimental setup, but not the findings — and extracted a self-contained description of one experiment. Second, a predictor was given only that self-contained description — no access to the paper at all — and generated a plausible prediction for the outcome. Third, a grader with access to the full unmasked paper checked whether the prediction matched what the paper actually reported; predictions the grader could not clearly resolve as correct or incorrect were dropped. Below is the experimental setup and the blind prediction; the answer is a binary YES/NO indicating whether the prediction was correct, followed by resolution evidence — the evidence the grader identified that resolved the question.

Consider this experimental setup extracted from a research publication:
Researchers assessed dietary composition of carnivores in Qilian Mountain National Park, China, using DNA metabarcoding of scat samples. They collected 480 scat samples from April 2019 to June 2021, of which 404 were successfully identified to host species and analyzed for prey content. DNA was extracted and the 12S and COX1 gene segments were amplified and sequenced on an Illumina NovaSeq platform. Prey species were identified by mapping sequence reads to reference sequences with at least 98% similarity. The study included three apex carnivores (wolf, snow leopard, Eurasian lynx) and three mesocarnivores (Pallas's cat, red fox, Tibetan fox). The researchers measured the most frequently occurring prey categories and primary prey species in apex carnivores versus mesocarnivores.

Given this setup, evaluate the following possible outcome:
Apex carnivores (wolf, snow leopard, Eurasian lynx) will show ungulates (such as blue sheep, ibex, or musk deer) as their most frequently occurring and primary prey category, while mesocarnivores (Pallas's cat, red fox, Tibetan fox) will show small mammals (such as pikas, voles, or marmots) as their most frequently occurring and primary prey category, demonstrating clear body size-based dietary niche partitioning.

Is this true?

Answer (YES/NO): YES